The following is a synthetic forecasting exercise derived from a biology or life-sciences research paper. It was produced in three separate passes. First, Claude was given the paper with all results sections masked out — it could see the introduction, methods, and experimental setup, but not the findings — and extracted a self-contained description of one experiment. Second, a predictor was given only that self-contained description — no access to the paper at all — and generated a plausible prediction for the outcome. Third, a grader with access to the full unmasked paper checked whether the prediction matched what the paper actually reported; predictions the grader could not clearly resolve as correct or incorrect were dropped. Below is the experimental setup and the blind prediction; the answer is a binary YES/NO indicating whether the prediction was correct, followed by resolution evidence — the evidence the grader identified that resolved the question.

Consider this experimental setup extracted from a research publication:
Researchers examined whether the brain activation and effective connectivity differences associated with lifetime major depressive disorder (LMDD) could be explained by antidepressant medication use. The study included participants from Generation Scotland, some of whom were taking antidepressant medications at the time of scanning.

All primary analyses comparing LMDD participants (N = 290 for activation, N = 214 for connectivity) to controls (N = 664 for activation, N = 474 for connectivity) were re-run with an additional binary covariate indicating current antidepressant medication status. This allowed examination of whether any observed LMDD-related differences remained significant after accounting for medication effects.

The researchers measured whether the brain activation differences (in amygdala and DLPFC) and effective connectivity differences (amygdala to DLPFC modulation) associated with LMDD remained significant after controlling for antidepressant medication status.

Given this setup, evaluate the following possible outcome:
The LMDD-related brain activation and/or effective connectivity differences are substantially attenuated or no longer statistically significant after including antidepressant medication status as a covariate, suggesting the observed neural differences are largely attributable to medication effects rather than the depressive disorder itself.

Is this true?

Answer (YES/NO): NO